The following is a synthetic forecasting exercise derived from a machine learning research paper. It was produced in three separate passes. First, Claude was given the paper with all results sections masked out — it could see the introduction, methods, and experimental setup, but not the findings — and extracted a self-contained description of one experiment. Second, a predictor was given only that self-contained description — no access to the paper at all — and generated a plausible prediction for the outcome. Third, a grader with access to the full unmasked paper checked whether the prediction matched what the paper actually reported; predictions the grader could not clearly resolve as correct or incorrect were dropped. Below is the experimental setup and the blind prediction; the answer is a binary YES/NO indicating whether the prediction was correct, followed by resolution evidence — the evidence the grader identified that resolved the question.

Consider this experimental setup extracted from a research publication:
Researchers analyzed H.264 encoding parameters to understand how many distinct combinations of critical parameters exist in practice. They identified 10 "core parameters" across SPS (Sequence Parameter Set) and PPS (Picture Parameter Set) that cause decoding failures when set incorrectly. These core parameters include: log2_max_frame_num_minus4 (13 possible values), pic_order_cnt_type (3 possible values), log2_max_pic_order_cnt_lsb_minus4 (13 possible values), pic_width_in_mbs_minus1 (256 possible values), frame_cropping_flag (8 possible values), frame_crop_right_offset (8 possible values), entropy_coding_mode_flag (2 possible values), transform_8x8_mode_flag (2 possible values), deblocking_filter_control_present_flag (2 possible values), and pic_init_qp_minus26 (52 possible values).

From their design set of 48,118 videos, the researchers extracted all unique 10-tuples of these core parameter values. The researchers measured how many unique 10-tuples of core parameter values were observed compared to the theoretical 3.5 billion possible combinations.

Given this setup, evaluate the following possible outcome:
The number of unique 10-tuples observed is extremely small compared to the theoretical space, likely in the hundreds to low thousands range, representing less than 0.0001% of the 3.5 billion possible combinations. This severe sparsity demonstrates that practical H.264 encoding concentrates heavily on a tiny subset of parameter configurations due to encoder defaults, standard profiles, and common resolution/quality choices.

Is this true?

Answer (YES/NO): YES